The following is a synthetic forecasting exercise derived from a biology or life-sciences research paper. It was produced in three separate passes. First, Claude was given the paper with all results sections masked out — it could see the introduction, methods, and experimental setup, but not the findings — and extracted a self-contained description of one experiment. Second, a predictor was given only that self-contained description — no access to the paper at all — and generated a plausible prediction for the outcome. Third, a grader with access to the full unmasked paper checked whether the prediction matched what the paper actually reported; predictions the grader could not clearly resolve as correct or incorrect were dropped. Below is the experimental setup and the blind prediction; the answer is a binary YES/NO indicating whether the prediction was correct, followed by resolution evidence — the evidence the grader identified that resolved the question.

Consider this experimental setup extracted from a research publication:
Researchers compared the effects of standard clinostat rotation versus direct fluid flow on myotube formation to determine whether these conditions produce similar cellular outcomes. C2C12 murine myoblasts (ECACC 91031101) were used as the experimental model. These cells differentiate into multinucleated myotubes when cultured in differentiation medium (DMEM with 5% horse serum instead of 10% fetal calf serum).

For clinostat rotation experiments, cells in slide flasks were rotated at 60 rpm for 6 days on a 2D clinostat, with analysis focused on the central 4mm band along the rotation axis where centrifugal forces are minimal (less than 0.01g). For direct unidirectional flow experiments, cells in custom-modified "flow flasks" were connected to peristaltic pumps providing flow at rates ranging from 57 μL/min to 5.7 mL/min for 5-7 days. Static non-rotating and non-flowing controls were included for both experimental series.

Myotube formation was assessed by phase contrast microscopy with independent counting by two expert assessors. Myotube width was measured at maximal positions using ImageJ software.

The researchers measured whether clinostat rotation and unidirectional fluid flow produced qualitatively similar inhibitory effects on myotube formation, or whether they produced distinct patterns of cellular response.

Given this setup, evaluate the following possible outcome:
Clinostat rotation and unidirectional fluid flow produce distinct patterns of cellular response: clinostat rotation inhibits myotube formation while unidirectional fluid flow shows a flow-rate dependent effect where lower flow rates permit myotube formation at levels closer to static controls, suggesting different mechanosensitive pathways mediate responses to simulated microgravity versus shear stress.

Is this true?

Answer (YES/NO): NO